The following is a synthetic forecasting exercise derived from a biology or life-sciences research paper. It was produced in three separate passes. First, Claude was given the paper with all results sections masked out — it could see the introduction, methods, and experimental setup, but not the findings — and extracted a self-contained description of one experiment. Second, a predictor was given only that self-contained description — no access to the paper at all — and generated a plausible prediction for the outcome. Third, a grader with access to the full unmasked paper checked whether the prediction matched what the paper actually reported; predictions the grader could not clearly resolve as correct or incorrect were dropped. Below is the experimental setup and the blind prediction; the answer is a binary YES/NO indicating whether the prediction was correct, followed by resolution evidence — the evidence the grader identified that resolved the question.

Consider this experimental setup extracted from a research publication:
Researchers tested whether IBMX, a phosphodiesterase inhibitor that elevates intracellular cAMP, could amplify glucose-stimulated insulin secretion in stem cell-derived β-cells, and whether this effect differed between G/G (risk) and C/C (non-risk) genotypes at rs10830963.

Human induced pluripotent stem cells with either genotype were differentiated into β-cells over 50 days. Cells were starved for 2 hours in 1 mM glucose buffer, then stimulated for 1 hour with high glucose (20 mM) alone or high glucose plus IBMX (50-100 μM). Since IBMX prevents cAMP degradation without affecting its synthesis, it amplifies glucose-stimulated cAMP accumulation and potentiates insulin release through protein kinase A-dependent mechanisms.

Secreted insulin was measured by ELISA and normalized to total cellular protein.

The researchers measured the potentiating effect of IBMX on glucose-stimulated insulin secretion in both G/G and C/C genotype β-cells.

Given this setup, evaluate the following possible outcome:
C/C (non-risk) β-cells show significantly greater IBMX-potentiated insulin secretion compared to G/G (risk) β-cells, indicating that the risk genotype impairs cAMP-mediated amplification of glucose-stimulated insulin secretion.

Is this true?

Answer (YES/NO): NO